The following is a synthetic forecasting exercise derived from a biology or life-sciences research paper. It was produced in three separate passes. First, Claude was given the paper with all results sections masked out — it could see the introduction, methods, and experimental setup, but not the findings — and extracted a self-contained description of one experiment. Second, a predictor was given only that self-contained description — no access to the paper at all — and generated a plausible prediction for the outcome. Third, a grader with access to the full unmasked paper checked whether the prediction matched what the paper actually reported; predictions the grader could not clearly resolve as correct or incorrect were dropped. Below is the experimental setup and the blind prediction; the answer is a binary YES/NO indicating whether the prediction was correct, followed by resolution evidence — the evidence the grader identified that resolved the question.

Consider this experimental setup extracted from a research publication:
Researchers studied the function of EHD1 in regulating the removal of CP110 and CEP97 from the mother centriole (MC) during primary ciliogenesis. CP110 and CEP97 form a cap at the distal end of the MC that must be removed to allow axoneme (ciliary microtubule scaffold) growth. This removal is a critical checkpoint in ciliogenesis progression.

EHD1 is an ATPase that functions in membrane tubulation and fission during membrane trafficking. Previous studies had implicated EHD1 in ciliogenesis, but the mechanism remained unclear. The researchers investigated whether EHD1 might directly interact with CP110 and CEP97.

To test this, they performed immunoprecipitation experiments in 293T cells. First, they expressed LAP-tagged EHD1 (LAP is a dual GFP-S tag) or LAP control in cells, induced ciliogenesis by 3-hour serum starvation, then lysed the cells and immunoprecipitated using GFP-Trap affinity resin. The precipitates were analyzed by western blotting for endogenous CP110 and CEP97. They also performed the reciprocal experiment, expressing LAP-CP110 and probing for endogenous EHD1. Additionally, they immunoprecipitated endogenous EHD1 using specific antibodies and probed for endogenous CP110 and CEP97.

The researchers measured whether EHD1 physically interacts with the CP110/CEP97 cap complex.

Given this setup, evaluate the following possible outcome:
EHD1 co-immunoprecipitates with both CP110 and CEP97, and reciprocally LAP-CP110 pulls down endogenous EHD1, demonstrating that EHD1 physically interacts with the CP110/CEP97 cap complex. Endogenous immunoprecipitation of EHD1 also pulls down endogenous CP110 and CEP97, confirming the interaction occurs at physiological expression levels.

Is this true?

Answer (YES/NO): NO